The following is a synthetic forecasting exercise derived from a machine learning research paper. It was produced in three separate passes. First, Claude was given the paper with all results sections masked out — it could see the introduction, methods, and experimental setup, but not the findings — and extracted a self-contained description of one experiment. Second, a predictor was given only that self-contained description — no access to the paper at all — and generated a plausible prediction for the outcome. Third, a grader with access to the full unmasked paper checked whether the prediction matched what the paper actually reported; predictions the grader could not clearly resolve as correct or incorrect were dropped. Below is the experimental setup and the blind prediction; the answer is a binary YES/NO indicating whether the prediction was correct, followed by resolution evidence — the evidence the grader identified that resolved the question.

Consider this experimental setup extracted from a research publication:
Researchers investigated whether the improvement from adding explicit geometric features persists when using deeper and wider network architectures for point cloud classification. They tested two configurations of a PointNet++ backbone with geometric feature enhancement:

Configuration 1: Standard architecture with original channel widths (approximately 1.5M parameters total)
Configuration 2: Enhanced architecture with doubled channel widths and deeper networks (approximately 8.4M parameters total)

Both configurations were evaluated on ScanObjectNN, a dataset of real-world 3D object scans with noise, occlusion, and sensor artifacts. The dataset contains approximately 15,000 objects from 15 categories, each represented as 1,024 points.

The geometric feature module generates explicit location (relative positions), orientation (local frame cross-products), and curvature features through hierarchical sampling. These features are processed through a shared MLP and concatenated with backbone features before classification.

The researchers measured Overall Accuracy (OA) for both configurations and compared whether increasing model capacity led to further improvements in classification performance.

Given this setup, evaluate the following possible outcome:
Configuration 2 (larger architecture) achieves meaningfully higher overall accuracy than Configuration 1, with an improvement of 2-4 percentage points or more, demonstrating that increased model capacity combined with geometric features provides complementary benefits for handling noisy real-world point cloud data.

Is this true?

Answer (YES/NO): YES